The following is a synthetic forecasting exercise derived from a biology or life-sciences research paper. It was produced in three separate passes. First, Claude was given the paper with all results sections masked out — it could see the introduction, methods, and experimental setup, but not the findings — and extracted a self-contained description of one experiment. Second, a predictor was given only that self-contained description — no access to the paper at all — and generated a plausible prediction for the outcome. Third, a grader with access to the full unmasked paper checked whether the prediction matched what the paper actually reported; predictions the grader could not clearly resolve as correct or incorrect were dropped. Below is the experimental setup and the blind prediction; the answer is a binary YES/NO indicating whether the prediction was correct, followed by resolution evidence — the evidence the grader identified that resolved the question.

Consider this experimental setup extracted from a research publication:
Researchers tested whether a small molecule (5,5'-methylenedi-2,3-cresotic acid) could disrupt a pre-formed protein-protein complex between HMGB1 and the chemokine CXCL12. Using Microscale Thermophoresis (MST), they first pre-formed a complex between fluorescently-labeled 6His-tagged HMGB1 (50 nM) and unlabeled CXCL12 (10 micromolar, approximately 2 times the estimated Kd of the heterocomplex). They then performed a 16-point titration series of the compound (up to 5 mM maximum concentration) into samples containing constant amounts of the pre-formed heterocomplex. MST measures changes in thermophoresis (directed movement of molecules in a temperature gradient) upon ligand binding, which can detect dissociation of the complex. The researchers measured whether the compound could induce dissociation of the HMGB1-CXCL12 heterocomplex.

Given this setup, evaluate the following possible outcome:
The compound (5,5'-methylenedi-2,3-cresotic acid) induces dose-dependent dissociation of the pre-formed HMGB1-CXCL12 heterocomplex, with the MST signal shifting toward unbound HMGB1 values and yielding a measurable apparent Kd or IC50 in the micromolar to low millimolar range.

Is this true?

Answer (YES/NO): YES